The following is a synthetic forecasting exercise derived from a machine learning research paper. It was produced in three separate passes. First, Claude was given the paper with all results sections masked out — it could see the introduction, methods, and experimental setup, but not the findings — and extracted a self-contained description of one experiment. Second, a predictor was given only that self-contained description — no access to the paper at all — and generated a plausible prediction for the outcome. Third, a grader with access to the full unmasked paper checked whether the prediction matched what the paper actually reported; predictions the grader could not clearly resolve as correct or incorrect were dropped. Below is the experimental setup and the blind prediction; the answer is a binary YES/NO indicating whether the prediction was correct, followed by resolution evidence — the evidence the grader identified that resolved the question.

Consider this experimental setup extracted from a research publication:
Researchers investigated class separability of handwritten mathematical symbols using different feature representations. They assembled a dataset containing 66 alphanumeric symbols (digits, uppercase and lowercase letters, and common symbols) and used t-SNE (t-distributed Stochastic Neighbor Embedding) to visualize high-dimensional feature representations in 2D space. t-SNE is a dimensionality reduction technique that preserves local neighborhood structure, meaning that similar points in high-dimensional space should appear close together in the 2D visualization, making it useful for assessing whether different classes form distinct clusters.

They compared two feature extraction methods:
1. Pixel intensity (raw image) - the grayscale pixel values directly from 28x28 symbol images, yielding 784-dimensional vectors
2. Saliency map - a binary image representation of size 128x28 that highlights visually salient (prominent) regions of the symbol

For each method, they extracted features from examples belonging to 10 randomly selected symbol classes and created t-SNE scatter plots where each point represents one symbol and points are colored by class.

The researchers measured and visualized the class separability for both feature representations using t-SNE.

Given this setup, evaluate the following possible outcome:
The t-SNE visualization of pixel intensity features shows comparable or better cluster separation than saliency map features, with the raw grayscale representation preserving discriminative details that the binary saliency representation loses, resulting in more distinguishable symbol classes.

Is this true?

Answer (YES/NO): NO